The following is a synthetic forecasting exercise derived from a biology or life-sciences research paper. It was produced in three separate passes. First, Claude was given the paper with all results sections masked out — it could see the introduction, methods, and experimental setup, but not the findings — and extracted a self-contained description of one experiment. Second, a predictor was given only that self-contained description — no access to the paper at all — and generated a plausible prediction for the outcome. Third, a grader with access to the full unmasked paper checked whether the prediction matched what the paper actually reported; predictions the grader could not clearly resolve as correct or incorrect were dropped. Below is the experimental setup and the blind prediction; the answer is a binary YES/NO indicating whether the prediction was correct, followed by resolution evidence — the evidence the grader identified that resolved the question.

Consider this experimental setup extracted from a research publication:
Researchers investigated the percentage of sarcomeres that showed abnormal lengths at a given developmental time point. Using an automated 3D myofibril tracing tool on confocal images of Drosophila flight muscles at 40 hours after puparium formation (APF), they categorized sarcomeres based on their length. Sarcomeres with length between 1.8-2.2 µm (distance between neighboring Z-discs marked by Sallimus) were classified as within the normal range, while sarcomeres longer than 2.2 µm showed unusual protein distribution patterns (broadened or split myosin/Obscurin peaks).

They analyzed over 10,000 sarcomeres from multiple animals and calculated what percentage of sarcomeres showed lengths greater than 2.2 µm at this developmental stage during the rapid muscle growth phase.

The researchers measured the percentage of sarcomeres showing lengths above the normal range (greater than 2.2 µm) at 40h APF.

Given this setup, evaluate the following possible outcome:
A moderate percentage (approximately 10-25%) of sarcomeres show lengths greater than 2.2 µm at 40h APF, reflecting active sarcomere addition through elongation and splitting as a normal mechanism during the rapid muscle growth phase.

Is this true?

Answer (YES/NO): NO